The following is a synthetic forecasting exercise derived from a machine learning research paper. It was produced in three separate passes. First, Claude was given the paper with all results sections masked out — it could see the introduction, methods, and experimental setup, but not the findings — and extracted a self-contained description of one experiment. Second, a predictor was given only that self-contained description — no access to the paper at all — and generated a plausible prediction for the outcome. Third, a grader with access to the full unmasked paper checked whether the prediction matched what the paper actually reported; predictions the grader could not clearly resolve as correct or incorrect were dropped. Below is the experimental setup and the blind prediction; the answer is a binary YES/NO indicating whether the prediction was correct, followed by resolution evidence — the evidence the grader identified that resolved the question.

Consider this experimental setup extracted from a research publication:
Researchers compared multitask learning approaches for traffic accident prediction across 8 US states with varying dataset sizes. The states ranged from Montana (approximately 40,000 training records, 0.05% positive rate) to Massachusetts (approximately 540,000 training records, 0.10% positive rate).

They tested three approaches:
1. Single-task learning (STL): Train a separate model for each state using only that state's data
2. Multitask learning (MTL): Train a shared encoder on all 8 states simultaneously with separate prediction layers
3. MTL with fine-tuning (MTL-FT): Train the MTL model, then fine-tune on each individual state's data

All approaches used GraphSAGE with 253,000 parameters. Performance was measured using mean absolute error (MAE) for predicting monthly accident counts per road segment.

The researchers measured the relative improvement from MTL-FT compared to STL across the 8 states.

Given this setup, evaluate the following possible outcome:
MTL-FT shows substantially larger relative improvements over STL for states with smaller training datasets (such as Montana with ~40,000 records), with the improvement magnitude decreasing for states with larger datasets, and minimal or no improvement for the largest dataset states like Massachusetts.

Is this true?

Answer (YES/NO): NO